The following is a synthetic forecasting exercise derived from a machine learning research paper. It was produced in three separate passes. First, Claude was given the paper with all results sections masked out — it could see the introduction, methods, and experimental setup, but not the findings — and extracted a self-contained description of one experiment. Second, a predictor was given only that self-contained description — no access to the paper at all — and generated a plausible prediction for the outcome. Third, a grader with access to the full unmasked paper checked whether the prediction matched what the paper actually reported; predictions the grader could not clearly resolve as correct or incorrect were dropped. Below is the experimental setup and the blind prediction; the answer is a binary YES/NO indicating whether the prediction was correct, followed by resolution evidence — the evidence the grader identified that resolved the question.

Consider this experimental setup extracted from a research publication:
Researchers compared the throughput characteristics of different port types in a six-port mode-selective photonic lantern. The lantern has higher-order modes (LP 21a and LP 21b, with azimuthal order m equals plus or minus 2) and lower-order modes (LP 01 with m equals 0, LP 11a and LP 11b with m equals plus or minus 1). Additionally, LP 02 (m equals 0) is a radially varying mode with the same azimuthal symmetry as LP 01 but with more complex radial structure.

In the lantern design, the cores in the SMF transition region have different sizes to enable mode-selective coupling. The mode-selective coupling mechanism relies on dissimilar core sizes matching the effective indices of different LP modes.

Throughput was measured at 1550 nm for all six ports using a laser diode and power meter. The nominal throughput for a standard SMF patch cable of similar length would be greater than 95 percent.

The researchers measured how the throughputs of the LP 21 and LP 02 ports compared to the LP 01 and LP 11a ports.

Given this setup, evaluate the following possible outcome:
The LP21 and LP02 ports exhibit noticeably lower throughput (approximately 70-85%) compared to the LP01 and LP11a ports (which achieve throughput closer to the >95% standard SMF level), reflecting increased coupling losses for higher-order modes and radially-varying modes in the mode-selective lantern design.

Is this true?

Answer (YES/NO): NO